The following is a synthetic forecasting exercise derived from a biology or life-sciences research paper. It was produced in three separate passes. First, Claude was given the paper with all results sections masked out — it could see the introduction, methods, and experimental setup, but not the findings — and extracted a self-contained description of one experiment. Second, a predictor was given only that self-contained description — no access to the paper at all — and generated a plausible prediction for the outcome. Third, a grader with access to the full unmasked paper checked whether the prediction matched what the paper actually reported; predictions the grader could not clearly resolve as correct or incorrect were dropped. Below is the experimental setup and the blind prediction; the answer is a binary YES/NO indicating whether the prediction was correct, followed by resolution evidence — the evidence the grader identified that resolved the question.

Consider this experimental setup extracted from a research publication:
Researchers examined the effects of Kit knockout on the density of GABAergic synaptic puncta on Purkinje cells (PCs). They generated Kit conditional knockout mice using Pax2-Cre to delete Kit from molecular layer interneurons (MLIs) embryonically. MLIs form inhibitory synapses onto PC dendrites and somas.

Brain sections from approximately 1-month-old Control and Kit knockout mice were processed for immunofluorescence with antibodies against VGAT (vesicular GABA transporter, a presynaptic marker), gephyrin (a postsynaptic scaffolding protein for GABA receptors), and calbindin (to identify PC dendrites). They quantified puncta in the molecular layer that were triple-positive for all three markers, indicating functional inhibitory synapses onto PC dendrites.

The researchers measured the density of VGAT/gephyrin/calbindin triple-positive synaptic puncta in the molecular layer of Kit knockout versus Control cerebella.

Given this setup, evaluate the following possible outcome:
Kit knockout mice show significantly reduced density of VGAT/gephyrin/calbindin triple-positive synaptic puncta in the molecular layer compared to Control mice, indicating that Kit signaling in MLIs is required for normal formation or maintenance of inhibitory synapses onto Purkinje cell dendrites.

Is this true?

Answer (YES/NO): NO